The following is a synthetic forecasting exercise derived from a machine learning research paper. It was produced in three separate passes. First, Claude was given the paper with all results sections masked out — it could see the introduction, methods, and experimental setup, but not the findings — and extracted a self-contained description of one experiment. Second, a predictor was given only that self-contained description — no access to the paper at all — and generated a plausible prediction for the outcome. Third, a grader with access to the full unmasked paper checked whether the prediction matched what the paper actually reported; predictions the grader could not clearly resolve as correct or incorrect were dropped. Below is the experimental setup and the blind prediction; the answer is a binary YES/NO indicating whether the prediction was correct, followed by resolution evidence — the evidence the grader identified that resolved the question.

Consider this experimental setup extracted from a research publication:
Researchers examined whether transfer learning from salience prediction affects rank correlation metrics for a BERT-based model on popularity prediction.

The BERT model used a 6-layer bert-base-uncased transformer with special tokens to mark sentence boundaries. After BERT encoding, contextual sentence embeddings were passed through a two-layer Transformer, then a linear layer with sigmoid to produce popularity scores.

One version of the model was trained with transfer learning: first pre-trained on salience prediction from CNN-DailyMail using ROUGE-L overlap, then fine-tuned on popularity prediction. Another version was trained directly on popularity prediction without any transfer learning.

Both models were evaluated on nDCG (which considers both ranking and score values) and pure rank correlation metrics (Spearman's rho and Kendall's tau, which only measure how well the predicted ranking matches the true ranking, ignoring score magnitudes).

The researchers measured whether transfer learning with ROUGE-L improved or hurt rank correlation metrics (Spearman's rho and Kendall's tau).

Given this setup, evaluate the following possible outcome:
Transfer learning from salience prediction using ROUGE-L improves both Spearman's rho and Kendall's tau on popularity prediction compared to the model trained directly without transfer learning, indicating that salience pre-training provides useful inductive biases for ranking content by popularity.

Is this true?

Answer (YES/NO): NO